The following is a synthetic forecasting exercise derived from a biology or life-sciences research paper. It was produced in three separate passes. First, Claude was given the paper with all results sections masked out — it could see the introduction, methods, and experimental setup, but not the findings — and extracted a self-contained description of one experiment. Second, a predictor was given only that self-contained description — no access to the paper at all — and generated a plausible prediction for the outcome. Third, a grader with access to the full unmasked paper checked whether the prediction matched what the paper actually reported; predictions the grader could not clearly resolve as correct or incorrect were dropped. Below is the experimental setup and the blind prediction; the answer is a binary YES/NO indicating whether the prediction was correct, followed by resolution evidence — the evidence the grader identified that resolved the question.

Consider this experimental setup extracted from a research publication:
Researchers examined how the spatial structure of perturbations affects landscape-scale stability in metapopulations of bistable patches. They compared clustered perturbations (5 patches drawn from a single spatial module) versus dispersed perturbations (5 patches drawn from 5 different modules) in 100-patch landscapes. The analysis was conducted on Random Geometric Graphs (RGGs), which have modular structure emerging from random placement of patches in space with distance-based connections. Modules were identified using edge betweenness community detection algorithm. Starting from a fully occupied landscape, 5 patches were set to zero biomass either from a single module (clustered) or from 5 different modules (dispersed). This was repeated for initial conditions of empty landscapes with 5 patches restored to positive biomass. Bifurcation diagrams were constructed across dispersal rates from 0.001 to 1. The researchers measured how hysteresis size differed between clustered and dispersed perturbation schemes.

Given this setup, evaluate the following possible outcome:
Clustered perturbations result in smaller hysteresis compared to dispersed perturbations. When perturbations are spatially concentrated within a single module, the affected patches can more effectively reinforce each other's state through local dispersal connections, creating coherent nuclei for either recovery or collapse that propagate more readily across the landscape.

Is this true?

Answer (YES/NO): YES